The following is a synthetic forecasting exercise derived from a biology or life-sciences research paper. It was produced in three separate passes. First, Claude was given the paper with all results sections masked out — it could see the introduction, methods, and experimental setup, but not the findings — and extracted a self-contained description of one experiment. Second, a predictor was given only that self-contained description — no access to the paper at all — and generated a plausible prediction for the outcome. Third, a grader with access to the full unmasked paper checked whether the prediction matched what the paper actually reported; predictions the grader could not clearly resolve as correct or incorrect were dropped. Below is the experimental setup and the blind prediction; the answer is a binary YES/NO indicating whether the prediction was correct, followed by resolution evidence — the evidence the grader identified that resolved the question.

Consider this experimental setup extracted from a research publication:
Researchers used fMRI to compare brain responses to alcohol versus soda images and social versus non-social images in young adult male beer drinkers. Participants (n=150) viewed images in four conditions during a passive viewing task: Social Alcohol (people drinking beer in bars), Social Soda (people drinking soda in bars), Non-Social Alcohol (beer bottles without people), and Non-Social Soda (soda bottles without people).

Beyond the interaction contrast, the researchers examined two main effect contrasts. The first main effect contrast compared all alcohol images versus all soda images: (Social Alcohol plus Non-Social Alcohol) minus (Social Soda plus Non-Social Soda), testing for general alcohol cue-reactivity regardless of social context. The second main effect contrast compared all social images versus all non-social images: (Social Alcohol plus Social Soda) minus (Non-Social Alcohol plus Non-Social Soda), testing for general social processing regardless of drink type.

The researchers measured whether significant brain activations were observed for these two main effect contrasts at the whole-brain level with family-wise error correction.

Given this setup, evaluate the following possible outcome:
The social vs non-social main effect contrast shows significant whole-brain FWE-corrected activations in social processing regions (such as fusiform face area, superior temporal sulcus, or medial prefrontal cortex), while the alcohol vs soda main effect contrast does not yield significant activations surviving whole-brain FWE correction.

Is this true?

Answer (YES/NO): NO